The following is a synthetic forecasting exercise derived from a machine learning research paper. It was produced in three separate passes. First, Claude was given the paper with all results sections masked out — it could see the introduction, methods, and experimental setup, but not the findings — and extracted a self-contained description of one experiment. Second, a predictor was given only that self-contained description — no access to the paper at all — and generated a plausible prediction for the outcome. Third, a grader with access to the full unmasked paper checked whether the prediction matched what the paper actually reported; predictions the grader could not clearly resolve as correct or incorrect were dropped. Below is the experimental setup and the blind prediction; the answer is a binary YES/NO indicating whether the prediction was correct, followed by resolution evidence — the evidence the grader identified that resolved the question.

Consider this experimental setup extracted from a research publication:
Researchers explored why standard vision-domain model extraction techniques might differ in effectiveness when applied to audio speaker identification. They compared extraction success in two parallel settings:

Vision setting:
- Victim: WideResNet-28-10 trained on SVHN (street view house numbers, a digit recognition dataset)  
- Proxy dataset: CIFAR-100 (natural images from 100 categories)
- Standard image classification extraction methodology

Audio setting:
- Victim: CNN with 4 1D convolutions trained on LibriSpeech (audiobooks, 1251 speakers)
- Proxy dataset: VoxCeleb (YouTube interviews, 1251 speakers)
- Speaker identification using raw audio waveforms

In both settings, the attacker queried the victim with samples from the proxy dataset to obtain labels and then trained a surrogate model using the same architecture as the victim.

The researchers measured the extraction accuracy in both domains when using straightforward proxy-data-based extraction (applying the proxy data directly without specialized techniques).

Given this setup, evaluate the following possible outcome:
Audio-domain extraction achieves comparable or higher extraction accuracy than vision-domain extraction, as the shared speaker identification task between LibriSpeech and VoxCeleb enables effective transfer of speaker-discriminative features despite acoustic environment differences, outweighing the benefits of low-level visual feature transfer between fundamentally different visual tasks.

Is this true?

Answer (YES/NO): NO